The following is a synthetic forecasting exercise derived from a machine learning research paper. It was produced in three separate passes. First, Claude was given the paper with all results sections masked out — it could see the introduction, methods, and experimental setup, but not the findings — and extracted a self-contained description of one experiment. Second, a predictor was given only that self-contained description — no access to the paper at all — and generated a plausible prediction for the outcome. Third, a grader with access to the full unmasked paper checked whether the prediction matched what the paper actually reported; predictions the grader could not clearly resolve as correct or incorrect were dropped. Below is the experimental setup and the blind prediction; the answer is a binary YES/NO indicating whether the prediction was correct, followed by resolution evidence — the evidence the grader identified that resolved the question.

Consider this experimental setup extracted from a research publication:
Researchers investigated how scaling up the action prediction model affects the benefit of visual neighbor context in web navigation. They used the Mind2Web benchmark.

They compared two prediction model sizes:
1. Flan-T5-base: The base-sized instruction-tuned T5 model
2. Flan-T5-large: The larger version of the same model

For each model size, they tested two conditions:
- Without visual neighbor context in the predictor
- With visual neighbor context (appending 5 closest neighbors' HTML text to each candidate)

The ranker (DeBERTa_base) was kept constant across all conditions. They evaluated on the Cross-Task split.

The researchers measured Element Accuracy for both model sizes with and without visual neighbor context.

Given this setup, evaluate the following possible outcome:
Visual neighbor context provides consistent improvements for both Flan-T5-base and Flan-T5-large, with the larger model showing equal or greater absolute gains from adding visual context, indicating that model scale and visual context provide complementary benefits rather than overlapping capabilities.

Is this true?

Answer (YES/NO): YES